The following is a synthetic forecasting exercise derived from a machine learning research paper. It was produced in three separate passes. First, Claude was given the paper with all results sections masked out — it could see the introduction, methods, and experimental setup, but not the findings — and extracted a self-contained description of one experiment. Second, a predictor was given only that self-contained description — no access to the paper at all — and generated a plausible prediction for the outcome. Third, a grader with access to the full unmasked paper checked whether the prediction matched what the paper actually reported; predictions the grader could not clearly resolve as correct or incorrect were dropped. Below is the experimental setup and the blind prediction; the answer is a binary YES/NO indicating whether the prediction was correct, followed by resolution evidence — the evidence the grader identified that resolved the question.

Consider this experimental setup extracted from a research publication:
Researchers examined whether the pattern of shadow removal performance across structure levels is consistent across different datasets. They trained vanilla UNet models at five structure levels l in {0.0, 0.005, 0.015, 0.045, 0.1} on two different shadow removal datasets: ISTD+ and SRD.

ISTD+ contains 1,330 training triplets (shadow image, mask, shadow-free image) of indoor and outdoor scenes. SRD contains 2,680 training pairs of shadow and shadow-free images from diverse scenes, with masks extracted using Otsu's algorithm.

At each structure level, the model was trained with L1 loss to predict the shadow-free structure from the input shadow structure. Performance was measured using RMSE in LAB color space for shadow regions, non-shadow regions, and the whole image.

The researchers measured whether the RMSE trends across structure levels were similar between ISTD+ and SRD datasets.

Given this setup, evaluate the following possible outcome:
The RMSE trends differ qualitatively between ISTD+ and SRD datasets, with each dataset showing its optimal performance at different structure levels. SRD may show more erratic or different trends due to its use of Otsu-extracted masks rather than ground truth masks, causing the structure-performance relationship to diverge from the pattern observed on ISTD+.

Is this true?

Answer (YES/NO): NO